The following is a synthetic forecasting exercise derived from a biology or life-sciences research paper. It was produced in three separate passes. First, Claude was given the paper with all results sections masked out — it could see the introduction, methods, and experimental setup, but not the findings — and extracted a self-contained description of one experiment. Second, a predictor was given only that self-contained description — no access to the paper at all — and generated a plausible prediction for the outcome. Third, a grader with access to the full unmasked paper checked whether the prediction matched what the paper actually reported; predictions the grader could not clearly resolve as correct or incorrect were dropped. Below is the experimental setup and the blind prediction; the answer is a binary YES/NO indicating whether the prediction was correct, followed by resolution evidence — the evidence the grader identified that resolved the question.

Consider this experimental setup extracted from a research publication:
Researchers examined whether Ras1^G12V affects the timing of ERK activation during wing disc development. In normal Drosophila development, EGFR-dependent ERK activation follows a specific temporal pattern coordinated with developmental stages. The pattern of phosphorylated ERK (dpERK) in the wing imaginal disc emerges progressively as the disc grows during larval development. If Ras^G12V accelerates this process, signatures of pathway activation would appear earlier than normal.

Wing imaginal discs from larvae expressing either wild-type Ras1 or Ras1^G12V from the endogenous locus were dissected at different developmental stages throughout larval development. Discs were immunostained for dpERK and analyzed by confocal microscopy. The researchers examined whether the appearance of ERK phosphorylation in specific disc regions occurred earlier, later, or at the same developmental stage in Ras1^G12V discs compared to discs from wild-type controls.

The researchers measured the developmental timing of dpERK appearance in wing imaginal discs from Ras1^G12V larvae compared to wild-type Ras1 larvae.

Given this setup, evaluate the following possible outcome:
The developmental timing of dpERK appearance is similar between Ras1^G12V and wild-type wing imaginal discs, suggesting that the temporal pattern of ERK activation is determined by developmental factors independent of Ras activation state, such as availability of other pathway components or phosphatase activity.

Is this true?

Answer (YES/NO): NO